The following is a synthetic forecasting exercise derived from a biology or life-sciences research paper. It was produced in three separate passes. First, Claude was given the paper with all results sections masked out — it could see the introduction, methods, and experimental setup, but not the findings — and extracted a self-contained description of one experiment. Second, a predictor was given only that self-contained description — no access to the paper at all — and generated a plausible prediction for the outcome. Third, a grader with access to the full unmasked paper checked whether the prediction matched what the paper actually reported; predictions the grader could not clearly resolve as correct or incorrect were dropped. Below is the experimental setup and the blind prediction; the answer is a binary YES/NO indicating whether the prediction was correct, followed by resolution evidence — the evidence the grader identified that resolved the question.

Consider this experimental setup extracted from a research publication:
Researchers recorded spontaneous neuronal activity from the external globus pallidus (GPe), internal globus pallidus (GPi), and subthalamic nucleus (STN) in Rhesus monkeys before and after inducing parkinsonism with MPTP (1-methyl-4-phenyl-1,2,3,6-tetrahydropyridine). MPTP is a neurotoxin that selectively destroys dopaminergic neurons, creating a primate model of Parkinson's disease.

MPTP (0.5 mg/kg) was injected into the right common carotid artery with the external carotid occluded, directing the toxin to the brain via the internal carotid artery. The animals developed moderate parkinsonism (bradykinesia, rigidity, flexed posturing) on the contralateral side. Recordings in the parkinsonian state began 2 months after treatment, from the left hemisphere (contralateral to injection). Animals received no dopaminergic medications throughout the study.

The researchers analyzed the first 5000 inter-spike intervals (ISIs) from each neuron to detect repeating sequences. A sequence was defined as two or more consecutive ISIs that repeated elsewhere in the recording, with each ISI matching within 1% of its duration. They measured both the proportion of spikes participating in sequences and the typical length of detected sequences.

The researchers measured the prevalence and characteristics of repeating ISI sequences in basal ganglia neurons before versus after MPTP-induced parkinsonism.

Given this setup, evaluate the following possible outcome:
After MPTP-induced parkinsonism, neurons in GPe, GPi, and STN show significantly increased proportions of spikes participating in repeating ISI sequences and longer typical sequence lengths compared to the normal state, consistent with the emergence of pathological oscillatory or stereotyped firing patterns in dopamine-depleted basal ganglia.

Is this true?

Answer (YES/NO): NO